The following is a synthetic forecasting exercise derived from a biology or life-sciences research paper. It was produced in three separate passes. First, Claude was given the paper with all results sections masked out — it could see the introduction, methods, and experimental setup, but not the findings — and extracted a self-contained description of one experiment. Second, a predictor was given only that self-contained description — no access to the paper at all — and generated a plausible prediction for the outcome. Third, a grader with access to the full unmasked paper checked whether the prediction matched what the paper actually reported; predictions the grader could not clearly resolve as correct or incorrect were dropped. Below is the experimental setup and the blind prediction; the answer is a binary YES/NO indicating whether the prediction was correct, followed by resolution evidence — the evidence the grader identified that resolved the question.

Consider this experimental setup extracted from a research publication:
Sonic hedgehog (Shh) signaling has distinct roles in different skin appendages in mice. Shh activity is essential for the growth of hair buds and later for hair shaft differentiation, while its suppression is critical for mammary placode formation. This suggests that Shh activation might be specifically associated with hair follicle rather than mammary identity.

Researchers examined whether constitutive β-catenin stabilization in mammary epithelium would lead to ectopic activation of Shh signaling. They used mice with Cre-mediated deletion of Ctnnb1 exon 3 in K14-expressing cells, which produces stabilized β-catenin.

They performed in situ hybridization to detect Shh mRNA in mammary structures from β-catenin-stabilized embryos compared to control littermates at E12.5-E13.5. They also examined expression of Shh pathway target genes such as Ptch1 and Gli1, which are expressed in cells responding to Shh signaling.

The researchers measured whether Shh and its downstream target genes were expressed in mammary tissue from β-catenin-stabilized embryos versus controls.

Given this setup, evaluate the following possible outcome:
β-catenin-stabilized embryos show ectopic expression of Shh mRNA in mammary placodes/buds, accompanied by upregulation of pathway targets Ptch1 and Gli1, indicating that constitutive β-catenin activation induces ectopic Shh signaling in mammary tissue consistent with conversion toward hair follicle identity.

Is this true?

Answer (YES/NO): YES